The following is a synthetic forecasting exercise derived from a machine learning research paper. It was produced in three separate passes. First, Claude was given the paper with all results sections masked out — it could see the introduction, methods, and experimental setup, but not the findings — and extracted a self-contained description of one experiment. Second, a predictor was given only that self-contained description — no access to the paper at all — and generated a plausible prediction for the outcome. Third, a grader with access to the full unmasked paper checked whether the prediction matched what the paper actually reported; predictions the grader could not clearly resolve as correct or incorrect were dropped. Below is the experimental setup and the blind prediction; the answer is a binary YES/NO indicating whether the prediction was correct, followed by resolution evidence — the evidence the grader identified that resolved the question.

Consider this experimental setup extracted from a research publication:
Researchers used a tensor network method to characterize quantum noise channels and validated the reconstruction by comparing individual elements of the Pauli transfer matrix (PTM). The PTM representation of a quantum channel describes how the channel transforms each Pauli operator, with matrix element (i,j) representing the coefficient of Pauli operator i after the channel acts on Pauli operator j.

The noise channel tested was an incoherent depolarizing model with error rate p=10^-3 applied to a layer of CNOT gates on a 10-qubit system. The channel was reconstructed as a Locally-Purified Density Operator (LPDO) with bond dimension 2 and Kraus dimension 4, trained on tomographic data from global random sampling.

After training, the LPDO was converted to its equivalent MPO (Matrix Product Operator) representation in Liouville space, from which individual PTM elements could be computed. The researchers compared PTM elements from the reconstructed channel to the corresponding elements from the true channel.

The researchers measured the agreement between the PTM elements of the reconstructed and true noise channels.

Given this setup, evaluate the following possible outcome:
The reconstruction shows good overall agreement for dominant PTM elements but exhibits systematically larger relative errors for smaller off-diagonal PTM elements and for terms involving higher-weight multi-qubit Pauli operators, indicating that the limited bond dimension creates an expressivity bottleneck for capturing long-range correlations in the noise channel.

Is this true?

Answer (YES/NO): NO